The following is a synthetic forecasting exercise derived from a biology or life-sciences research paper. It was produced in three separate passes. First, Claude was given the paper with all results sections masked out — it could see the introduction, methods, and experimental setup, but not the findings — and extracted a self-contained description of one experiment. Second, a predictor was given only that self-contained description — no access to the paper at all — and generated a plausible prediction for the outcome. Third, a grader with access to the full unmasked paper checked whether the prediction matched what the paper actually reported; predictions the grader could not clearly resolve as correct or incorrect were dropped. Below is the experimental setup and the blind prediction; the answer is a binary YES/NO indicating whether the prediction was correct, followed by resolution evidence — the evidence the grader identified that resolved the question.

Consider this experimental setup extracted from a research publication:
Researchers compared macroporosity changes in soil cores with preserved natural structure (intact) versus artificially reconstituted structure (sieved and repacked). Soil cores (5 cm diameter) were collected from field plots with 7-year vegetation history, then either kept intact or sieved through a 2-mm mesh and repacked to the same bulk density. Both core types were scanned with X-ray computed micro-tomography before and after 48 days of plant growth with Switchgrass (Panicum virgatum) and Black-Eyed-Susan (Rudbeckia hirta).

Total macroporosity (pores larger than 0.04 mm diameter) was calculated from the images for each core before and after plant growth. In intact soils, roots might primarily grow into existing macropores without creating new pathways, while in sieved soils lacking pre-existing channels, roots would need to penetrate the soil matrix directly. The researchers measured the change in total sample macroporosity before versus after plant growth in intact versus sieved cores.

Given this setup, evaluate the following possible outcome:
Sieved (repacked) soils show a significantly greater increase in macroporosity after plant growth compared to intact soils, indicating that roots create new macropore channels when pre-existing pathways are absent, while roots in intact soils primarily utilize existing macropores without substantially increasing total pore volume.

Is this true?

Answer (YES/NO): NO